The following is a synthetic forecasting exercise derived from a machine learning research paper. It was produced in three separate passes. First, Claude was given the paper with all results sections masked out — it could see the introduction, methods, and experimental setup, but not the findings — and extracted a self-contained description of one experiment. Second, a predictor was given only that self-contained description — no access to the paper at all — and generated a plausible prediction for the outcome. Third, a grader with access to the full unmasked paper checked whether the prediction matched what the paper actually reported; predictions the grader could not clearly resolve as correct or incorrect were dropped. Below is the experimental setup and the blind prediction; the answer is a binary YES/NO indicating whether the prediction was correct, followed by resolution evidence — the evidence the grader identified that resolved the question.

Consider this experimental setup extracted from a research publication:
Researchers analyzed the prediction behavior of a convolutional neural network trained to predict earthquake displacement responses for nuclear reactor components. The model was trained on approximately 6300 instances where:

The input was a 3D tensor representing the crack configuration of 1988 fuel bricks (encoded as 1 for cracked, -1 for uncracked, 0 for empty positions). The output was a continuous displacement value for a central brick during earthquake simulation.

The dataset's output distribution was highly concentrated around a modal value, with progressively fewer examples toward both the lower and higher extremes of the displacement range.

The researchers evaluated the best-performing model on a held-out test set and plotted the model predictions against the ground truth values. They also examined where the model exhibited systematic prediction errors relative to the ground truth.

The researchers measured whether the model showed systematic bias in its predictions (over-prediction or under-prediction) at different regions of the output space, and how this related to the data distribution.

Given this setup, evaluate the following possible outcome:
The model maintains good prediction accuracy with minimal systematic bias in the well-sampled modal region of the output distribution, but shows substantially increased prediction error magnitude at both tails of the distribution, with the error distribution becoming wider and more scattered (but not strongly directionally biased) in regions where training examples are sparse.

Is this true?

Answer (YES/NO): NO